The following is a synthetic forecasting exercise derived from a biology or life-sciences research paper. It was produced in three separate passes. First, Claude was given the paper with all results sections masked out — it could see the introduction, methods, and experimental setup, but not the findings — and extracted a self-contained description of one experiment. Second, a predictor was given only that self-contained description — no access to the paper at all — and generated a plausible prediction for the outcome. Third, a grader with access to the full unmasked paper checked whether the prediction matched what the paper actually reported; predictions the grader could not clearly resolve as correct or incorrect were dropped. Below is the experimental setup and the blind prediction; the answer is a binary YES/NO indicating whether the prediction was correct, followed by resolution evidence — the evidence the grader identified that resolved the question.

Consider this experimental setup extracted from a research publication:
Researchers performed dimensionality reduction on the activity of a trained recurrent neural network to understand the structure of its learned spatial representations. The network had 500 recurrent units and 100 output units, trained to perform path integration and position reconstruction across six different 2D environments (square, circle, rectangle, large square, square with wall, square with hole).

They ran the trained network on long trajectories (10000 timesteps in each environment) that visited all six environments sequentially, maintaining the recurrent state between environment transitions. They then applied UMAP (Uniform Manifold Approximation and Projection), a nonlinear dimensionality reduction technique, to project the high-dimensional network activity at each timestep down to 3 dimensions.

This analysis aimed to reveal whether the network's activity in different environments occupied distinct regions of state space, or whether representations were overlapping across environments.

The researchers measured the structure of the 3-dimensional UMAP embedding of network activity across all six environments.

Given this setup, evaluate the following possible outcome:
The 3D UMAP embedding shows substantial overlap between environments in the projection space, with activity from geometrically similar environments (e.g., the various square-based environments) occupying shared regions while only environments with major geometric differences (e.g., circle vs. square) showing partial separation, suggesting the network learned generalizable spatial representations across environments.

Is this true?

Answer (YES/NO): NO